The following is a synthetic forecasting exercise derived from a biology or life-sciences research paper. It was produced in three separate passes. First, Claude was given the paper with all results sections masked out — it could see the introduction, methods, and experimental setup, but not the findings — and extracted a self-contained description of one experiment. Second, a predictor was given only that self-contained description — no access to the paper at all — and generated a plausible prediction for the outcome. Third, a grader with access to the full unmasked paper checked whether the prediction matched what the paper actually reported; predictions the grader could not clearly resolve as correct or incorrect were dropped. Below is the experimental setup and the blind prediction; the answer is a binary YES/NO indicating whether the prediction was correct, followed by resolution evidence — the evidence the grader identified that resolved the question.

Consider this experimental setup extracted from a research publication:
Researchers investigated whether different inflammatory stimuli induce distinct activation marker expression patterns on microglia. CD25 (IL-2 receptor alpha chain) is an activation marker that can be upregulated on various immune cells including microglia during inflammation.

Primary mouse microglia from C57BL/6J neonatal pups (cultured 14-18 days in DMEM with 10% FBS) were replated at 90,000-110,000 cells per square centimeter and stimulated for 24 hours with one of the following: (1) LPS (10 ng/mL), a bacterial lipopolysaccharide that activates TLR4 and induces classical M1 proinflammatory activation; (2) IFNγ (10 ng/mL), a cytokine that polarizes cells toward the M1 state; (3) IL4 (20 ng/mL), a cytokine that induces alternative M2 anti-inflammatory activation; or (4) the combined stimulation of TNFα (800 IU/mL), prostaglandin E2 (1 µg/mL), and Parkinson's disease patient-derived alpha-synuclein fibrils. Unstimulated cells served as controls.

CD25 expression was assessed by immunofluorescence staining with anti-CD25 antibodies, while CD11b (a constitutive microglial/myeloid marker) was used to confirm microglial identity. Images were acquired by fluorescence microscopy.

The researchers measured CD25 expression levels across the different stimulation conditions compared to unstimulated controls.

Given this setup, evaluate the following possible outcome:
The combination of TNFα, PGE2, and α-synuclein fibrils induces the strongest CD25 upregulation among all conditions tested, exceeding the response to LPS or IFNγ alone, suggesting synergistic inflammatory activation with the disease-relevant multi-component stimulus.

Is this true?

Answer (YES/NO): NO